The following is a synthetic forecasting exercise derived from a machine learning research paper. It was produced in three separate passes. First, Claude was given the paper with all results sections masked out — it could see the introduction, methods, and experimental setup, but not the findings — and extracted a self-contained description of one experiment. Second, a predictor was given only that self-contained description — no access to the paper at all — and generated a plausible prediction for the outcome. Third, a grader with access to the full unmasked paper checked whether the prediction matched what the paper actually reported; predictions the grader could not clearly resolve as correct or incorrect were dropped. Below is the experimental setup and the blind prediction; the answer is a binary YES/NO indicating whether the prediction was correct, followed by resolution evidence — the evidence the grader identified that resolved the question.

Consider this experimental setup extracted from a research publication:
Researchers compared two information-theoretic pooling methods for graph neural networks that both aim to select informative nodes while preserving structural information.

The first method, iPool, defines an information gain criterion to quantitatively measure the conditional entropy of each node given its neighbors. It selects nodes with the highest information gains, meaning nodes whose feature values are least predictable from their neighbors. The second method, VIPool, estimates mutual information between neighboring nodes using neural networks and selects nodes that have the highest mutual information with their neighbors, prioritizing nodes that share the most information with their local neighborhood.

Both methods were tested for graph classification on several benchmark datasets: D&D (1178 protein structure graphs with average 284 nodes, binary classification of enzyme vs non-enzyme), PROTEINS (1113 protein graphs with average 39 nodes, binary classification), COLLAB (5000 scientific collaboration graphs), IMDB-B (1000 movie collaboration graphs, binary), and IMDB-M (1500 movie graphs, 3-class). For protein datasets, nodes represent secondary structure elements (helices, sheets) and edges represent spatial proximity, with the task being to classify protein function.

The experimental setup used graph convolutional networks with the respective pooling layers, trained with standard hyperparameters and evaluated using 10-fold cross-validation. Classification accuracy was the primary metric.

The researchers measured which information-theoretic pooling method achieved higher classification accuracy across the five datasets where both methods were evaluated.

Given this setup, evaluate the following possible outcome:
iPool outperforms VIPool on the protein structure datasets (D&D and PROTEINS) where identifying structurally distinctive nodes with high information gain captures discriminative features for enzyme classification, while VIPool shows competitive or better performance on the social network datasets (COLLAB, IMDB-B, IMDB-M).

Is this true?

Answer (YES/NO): NO